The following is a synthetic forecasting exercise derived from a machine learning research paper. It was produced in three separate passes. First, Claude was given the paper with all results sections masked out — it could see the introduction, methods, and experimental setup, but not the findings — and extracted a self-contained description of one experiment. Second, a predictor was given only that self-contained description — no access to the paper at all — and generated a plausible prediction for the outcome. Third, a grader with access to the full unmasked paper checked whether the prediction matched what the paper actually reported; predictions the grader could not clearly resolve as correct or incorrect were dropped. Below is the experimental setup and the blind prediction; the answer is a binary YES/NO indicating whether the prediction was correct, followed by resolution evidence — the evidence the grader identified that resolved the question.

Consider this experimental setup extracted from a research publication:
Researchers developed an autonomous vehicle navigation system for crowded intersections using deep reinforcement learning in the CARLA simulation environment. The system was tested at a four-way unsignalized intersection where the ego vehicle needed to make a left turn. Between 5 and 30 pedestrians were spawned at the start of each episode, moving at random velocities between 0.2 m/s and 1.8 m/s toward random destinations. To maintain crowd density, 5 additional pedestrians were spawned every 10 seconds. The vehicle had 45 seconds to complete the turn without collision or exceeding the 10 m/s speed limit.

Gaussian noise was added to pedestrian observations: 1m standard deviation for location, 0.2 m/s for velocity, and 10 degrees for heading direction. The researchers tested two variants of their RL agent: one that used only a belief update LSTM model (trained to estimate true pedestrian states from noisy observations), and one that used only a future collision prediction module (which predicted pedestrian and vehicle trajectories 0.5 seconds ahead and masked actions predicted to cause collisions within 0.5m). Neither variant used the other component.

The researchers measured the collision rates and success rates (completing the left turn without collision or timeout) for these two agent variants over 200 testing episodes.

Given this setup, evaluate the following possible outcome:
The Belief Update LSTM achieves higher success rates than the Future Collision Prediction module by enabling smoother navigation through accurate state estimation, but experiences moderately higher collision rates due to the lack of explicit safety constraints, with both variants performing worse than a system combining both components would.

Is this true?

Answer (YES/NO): NO